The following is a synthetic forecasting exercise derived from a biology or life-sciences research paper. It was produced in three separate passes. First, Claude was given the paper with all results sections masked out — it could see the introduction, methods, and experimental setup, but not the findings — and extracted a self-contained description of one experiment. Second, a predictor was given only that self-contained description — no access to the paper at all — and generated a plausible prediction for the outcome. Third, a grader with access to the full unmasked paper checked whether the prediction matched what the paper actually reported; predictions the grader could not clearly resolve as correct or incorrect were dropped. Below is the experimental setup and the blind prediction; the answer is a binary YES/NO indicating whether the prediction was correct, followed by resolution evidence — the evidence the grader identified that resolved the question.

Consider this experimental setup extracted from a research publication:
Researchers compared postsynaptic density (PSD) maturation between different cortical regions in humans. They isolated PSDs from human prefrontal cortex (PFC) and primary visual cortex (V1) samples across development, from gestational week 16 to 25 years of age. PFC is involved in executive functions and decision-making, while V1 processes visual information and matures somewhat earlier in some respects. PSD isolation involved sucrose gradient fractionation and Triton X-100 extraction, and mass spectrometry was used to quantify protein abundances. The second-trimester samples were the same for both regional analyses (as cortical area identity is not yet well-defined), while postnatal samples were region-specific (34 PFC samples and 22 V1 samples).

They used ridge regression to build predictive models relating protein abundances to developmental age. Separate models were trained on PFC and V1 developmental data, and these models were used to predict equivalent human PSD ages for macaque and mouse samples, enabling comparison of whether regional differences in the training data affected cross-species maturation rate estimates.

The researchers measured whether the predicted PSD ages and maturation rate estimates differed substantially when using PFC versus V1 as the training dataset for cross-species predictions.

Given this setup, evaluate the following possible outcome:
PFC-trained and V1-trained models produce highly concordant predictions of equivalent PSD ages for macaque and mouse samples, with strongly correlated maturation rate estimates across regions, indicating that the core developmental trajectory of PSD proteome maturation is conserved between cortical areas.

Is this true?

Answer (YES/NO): NO